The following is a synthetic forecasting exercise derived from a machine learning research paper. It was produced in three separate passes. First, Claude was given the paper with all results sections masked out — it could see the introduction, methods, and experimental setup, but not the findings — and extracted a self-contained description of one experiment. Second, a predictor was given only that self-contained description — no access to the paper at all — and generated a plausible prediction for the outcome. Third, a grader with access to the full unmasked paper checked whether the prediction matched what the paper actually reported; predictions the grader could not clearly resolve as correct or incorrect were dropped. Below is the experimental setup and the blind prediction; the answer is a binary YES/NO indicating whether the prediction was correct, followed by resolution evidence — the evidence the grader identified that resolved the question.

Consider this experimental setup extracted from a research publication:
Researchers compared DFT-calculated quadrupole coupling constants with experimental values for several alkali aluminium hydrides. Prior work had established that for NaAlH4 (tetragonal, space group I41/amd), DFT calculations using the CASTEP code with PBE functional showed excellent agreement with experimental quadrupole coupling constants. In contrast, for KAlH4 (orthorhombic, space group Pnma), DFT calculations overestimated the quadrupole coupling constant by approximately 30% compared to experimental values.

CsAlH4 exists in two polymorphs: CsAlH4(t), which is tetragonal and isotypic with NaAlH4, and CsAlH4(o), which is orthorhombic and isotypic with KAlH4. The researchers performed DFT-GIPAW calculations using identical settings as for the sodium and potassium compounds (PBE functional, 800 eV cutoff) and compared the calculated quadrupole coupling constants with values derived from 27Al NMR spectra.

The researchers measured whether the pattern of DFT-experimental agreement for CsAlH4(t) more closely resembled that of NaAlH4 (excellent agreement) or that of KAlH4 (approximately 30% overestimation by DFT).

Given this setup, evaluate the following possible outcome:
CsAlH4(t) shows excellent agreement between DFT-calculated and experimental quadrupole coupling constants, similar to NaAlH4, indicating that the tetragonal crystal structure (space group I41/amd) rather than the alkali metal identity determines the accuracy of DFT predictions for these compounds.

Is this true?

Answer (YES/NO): NO